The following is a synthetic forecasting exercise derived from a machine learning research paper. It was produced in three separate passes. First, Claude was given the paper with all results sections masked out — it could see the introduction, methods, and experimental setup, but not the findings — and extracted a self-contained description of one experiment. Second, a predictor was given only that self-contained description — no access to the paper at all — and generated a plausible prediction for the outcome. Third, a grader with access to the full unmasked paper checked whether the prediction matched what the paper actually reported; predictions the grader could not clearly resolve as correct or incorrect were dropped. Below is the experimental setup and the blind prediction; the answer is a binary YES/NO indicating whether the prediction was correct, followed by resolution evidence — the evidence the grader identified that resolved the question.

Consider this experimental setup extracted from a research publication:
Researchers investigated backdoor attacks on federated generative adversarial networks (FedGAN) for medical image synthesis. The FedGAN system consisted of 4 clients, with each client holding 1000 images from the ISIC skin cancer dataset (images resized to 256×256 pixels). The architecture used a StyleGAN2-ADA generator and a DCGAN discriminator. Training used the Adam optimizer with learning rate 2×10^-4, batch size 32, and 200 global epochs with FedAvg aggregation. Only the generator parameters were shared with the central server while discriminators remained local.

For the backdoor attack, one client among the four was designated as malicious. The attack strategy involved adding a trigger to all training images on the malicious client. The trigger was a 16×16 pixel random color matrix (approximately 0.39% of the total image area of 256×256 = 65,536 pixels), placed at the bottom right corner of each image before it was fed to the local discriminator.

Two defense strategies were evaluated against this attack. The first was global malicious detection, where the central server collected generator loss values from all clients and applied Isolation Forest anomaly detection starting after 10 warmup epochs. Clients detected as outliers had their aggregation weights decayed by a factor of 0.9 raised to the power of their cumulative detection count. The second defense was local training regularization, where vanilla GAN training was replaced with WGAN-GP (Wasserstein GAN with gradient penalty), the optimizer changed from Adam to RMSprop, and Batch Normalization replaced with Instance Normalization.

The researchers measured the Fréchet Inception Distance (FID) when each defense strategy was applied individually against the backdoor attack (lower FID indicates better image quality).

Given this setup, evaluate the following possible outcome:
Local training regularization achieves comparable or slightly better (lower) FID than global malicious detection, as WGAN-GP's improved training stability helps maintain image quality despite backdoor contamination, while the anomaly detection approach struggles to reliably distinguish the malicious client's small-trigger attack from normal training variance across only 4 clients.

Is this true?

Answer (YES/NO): YES